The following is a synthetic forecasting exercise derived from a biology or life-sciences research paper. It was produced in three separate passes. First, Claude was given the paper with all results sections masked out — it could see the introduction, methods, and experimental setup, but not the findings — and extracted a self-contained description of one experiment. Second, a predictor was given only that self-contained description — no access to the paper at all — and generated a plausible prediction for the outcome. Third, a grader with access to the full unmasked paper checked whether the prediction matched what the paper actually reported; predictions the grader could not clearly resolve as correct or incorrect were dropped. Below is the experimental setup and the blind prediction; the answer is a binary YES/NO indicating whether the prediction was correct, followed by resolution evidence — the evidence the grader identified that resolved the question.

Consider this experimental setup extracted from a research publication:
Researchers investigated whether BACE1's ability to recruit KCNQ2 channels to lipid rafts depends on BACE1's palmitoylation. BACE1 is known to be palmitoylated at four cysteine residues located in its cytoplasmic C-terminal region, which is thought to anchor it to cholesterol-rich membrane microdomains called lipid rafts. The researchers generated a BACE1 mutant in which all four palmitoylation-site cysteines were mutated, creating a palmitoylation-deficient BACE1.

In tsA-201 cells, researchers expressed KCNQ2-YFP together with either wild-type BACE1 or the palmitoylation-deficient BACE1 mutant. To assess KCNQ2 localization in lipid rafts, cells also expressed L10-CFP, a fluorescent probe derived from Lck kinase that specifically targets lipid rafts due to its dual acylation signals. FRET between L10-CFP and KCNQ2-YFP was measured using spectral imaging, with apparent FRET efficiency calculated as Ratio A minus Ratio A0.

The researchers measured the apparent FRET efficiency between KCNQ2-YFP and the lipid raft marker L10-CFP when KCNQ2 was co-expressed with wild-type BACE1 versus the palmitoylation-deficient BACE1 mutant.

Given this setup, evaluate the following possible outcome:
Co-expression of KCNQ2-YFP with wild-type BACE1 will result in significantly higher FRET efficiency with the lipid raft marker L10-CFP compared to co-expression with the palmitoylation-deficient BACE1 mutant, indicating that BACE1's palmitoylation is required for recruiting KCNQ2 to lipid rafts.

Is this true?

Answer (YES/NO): YES